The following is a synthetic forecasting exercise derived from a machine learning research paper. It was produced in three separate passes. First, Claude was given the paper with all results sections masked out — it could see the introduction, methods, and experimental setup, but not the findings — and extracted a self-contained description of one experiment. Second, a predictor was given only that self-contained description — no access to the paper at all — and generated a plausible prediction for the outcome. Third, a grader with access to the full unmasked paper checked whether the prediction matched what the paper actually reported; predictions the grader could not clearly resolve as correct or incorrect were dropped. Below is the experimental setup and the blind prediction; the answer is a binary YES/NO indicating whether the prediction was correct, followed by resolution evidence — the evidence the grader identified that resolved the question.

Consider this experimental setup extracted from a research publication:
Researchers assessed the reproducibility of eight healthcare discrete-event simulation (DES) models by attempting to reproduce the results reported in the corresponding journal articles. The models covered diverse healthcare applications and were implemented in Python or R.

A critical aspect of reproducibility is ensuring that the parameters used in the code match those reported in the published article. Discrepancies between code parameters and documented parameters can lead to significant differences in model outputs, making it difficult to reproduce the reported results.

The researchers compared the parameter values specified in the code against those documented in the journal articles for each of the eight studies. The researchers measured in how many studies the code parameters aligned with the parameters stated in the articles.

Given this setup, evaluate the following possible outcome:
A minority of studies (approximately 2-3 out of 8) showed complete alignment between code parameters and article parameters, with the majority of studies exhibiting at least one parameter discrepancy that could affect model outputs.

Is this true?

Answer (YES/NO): NO